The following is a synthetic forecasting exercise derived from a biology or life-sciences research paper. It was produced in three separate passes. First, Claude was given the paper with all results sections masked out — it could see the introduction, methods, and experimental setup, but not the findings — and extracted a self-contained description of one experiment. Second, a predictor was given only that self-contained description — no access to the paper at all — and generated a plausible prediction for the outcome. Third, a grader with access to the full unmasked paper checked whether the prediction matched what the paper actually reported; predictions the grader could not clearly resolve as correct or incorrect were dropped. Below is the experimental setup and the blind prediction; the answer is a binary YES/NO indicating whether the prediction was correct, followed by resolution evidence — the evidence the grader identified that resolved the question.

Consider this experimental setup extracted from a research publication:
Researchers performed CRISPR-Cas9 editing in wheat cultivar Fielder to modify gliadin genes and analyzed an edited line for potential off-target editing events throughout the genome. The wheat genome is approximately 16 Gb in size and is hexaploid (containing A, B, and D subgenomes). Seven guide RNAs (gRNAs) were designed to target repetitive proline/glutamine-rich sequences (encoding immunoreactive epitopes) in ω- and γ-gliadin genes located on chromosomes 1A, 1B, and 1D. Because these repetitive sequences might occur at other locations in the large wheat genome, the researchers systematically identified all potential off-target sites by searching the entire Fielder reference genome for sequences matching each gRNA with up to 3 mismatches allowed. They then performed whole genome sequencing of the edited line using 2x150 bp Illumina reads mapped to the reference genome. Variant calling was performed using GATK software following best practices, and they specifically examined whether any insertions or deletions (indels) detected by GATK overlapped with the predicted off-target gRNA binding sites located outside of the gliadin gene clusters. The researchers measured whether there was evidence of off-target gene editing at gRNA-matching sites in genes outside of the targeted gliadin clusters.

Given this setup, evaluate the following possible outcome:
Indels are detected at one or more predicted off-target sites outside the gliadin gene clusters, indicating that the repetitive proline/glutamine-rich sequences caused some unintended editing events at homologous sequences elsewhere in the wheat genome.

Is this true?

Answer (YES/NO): NO